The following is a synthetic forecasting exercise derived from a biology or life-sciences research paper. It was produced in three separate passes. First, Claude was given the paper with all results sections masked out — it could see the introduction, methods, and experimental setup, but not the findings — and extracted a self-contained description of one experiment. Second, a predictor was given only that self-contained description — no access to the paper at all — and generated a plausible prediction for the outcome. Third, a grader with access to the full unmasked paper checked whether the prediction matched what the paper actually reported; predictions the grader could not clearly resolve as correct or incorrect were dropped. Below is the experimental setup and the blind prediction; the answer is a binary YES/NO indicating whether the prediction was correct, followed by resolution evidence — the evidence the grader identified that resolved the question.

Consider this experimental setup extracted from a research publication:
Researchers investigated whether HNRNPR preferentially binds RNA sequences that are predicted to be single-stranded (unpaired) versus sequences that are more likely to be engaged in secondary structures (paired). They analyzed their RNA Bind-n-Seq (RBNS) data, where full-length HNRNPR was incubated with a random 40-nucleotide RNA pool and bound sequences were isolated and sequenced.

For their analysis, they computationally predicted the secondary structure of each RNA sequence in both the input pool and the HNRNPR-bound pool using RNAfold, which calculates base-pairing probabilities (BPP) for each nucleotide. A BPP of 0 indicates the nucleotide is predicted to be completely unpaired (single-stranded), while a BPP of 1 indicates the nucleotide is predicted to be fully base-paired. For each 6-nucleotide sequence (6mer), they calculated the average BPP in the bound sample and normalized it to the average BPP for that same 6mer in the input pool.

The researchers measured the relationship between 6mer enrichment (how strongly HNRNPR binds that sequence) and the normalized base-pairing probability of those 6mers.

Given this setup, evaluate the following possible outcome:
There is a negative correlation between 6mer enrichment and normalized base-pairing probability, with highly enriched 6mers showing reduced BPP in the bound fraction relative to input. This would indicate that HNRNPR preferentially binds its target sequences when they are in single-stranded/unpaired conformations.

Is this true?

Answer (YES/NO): YES